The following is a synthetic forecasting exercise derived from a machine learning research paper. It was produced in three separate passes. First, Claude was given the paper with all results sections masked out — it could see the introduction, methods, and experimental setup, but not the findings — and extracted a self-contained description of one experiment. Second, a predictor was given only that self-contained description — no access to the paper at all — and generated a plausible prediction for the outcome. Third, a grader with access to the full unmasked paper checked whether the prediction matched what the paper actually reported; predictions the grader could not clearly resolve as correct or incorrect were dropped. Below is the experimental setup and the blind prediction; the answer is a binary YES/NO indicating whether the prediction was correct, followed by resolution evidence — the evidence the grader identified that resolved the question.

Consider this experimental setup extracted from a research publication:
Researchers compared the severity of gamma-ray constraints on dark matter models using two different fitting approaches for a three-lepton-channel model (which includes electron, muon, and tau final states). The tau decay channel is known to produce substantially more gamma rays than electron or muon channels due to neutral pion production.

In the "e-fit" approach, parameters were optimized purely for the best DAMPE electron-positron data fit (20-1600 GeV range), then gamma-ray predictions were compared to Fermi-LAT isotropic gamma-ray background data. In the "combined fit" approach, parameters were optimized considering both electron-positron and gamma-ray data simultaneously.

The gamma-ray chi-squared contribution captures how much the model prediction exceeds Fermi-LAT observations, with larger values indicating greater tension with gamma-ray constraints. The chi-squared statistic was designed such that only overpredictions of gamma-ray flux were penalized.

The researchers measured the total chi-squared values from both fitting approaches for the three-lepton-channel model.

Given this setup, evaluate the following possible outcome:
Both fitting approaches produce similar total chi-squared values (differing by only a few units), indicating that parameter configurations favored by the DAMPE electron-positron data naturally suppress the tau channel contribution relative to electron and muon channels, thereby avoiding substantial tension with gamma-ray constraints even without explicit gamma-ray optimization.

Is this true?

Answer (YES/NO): NO